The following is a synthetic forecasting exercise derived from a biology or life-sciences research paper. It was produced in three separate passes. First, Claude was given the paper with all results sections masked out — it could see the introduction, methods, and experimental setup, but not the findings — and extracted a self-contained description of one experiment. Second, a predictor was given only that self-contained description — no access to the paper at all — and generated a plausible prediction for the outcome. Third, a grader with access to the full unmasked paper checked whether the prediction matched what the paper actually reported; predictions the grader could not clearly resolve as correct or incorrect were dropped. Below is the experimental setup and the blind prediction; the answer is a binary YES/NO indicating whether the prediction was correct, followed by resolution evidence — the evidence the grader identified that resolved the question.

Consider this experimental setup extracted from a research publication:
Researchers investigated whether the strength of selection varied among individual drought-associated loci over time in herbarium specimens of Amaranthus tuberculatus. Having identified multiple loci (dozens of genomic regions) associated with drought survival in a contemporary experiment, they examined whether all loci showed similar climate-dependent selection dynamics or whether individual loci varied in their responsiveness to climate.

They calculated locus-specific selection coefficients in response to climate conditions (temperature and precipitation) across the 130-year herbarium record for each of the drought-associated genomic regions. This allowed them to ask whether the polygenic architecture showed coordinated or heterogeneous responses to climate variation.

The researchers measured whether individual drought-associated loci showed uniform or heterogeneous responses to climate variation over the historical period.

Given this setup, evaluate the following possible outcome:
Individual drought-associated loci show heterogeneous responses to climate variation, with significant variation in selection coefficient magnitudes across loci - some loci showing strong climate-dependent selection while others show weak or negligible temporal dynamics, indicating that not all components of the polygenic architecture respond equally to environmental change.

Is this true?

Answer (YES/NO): YES